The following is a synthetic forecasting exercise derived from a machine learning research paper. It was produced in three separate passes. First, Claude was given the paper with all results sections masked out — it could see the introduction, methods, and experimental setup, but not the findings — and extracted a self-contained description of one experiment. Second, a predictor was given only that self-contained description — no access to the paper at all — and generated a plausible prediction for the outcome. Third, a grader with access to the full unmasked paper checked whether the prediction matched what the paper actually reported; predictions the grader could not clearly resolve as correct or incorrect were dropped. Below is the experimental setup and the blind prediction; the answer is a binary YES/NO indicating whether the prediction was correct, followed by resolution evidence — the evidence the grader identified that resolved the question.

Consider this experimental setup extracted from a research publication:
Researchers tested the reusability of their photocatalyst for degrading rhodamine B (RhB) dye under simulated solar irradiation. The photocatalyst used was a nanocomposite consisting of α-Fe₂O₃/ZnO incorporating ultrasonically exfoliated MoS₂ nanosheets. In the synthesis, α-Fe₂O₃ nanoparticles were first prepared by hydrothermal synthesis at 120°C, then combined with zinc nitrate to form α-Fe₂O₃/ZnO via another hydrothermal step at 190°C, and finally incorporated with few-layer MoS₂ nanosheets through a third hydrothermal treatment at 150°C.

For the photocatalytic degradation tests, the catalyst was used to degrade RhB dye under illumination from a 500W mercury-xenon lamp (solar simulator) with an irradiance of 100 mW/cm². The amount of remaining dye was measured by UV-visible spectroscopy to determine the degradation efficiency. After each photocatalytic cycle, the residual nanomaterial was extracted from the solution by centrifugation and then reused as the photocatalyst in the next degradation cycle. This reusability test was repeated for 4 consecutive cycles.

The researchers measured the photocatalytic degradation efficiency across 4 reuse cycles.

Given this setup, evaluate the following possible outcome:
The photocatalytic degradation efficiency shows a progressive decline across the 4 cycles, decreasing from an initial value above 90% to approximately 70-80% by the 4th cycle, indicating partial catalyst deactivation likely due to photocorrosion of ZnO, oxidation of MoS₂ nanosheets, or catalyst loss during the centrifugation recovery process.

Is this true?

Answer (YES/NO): NO